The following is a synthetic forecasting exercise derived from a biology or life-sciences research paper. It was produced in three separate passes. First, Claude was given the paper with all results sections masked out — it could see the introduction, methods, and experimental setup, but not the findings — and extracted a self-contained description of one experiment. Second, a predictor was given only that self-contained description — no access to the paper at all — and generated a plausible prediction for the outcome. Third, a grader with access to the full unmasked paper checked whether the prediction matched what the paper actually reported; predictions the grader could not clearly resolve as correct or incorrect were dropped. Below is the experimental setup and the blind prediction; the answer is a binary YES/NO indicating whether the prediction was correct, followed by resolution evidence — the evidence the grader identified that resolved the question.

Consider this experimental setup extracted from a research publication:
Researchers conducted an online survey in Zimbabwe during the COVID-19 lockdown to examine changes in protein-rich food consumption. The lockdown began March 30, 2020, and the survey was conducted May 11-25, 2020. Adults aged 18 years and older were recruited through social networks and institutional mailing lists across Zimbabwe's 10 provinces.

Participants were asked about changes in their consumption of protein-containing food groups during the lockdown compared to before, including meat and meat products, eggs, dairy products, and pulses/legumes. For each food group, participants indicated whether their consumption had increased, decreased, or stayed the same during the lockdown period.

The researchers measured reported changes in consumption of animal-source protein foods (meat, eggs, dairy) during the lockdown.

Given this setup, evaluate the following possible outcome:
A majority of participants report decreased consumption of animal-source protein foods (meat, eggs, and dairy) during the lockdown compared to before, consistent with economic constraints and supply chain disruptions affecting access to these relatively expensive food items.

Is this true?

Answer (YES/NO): NO